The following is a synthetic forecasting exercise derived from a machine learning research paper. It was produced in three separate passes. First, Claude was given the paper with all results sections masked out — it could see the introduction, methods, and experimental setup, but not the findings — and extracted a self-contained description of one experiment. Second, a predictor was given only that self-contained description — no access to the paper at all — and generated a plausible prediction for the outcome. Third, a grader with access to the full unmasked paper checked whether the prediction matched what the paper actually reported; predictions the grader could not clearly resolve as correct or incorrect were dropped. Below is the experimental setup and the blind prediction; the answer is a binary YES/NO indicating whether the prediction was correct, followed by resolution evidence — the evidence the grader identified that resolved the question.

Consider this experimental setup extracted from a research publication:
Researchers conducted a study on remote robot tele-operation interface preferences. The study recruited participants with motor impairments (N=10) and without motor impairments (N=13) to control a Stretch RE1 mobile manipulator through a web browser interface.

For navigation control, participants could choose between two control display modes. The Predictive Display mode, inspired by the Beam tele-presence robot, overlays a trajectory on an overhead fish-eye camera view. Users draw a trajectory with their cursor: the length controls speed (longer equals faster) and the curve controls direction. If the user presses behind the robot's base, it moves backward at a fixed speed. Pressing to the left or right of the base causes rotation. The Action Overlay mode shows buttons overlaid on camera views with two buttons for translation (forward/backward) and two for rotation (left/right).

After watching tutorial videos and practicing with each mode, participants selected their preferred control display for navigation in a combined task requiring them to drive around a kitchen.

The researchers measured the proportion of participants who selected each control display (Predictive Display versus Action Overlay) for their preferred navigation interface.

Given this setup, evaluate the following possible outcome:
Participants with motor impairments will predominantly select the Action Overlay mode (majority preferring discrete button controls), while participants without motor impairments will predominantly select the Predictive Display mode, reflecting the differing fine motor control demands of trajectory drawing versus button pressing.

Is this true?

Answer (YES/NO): NO